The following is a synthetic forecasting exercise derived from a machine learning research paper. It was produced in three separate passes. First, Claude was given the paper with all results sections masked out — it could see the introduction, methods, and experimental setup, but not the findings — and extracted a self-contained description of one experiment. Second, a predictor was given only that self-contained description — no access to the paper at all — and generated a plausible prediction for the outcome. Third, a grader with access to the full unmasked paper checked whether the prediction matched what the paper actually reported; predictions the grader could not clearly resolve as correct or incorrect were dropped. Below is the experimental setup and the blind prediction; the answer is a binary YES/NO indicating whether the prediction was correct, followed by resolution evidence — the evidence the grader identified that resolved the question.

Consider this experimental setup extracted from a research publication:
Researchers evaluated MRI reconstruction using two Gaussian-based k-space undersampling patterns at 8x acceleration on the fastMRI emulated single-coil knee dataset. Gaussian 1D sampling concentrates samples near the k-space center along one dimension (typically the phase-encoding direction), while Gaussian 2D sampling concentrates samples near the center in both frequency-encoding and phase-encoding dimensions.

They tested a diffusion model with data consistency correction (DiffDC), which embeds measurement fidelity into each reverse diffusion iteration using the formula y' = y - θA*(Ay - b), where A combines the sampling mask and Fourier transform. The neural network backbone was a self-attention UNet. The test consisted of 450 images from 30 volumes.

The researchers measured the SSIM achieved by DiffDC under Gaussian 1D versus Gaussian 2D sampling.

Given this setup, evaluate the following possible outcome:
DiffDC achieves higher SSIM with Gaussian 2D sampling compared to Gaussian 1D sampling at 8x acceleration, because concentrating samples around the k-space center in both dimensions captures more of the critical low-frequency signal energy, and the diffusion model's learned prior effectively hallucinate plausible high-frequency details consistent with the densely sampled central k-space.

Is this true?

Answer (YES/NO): NO